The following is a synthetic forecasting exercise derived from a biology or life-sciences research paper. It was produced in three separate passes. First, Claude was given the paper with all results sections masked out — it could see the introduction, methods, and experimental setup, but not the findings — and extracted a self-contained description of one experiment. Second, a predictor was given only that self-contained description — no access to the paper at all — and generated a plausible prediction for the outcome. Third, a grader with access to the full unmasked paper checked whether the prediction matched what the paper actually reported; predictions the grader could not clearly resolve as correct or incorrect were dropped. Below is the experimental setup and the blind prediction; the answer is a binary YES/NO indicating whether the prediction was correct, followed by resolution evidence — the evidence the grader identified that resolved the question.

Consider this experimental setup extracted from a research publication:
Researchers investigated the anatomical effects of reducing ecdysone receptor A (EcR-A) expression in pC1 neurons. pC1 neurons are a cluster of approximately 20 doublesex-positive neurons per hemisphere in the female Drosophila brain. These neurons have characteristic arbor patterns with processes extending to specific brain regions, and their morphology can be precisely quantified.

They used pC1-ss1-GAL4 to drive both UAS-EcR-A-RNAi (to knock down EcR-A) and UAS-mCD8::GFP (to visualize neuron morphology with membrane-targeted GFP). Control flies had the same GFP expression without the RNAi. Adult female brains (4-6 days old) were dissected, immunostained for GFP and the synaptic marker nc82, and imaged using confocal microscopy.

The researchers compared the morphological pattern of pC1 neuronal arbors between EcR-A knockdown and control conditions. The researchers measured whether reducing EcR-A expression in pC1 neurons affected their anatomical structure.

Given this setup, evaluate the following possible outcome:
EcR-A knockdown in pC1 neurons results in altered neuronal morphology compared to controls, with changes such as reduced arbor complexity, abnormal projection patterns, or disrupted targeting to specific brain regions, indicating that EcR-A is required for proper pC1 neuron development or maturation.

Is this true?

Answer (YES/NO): NO